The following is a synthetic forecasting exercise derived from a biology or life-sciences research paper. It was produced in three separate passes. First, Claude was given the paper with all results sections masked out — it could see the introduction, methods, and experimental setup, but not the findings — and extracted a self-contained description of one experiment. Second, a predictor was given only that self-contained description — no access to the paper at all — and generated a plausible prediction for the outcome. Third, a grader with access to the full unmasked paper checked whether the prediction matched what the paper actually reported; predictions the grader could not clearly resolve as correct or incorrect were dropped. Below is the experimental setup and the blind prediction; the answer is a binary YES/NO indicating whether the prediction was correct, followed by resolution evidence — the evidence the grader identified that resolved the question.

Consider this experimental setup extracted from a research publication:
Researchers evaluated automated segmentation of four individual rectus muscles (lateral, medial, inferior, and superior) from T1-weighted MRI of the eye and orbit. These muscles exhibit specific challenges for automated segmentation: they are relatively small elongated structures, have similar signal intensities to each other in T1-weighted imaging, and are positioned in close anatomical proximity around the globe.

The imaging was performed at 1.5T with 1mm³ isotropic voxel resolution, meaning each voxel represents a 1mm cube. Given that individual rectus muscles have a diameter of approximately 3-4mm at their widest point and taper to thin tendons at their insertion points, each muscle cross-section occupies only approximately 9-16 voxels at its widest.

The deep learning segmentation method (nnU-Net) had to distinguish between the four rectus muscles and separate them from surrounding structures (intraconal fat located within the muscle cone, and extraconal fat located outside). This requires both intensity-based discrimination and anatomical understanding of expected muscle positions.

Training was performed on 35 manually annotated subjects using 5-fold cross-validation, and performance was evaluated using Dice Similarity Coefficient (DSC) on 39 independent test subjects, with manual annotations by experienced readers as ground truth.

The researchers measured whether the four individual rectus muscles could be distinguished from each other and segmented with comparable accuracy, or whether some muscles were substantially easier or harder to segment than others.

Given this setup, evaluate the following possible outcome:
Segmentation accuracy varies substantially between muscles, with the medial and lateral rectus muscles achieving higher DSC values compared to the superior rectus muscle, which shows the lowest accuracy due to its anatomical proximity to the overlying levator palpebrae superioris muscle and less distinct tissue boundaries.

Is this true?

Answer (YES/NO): NO